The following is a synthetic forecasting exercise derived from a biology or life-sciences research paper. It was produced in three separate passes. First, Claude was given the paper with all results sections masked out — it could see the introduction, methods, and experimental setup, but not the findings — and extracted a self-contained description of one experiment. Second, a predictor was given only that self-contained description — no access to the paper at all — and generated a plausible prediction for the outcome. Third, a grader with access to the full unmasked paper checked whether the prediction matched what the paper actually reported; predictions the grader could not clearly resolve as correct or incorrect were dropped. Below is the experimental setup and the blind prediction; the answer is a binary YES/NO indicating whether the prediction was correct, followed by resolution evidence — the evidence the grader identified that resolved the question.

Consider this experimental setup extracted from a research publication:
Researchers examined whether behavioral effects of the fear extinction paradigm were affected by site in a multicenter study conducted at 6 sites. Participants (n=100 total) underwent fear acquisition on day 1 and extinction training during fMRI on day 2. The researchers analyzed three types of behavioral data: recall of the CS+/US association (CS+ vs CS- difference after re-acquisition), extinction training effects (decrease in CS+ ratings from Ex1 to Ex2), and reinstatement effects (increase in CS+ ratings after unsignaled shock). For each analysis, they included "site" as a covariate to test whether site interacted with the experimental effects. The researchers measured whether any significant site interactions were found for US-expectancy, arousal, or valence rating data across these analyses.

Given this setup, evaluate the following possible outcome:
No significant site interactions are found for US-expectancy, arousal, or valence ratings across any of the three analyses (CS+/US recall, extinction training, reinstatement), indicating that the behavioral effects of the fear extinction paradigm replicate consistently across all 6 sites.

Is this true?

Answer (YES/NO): YES